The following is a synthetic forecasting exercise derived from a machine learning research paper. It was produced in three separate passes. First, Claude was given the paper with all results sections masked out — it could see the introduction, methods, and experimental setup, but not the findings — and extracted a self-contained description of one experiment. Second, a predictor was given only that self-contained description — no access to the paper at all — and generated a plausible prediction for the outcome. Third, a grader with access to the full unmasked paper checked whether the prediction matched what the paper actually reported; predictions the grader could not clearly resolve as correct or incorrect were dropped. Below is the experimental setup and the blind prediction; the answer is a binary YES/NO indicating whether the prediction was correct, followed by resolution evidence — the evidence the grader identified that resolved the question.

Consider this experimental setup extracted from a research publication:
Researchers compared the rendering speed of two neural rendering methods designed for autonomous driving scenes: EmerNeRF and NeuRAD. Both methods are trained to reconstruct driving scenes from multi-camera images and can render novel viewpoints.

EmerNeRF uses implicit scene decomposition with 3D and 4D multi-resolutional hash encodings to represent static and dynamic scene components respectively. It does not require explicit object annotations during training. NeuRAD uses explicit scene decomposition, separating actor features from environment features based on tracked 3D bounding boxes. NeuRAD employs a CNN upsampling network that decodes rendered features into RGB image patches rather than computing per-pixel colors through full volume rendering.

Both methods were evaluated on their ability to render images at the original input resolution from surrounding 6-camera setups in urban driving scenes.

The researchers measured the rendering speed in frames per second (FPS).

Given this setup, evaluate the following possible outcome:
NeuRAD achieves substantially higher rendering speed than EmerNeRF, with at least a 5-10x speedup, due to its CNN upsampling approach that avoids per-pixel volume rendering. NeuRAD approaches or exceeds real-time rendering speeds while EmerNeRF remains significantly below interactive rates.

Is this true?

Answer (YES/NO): NO